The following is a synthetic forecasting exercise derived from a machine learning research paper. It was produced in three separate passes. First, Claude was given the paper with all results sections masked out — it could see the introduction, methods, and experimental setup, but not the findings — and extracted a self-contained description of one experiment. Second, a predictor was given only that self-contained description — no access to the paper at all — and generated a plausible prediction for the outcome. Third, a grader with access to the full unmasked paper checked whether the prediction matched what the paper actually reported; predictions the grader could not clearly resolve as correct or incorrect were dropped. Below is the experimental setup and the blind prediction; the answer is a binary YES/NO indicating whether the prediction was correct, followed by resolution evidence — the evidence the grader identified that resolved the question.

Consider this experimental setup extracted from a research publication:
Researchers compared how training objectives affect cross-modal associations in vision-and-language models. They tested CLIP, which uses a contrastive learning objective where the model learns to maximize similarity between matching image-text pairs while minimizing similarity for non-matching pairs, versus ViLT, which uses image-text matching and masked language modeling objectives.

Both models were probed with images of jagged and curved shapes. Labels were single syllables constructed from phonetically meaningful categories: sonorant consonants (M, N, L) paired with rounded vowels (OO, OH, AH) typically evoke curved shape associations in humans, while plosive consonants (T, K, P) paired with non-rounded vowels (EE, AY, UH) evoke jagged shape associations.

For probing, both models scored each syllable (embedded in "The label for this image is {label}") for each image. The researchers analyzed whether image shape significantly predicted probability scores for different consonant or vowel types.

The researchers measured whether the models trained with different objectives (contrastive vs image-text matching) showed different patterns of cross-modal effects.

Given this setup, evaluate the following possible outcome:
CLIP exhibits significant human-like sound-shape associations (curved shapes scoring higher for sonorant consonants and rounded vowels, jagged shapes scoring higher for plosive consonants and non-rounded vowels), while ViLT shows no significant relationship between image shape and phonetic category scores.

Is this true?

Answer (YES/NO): NO